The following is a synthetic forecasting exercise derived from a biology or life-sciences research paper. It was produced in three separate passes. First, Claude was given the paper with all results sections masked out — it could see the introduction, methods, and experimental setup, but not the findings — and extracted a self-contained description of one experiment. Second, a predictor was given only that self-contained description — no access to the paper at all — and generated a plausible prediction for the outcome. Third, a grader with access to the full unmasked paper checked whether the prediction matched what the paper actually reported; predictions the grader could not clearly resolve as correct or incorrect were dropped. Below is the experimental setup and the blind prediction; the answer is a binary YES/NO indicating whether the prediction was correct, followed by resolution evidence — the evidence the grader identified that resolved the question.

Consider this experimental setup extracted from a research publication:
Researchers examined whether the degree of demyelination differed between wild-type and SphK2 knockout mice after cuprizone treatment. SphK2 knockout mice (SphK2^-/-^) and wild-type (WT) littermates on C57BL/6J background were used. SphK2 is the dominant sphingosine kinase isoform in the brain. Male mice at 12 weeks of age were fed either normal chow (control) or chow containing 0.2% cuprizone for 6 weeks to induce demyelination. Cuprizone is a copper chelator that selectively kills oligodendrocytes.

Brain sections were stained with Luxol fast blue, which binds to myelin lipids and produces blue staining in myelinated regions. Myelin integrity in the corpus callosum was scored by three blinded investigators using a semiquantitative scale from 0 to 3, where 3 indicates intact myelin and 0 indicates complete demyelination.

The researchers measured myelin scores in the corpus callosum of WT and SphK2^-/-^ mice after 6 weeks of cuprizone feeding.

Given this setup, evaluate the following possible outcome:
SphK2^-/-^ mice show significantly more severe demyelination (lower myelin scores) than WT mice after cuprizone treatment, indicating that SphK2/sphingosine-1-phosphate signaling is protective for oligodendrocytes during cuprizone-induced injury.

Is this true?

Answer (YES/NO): YES